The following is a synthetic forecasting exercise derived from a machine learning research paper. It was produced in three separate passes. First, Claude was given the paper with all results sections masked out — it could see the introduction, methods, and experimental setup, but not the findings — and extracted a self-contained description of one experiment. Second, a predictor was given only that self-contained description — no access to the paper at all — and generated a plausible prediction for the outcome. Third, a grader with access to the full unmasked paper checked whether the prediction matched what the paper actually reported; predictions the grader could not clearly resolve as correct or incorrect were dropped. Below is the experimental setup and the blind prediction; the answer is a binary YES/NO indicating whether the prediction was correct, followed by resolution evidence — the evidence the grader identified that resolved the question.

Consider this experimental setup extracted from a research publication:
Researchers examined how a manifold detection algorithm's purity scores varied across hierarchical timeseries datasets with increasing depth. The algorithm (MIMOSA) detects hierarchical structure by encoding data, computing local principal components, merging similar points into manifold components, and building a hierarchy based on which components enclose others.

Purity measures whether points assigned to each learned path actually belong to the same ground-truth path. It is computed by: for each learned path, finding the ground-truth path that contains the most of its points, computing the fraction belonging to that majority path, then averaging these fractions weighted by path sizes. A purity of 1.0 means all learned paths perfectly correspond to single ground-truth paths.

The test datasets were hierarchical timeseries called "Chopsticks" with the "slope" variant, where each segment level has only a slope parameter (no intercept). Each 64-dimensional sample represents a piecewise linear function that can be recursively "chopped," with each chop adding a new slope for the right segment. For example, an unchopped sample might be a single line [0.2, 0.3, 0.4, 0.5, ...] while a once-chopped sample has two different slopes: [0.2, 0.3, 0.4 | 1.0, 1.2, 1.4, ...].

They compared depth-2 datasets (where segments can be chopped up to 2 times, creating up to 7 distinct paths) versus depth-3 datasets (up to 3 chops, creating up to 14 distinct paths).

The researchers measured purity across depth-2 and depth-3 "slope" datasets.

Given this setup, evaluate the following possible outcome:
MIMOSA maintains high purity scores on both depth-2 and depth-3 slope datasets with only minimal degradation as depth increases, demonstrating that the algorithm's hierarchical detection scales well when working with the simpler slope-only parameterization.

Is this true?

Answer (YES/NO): YES